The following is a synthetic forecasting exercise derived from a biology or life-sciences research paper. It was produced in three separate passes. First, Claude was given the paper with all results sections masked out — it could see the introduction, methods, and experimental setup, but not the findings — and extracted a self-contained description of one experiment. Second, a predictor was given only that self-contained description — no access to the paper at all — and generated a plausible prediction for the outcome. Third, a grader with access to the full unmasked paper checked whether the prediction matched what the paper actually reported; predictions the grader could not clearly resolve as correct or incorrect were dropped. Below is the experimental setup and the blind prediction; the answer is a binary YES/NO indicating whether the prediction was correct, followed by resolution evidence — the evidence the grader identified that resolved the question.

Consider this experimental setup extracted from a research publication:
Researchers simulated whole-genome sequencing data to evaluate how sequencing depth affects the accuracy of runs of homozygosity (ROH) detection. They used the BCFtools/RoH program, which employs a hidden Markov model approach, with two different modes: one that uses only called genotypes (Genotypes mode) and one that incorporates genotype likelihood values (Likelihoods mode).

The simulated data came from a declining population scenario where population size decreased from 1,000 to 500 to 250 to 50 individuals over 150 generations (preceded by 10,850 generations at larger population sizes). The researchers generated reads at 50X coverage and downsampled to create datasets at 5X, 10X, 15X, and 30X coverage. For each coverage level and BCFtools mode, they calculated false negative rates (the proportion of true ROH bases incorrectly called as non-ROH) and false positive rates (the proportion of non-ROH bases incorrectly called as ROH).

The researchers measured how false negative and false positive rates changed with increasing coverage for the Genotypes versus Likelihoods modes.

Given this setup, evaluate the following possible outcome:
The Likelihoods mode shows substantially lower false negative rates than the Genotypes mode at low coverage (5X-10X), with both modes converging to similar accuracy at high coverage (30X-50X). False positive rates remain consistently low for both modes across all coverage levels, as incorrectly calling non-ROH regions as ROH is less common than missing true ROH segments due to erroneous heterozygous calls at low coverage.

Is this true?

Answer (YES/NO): NO